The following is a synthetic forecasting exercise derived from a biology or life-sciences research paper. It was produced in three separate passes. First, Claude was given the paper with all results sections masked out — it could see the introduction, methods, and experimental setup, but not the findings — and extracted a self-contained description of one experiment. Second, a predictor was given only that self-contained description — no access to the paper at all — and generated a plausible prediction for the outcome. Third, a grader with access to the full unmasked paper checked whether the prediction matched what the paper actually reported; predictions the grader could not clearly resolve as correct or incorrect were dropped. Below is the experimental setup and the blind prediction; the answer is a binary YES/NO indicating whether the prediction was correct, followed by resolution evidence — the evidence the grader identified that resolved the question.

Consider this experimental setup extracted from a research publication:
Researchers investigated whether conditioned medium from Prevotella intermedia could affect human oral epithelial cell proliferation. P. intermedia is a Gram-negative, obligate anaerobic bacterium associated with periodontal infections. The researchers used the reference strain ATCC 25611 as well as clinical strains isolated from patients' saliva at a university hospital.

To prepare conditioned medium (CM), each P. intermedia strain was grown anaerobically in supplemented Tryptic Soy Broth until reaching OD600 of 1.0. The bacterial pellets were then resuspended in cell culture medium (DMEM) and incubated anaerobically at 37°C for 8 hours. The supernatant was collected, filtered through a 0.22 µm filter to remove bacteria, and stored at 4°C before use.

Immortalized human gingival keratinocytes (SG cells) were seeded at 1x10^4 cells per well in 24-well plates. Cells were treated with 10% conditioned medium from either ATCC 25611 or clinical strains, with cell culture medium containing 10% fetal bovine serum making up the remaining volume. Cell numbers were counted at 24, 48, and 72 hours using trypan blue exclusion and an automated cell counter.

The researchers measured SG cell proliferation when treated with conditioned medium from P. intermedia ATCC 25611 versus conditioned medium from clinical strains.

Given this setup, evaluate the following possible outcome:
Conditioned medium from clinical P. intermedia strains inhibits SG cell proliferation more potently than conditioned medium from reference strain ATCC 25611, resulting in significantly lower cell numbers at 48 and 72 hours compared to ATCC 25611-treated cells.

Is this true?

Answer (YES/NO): NO